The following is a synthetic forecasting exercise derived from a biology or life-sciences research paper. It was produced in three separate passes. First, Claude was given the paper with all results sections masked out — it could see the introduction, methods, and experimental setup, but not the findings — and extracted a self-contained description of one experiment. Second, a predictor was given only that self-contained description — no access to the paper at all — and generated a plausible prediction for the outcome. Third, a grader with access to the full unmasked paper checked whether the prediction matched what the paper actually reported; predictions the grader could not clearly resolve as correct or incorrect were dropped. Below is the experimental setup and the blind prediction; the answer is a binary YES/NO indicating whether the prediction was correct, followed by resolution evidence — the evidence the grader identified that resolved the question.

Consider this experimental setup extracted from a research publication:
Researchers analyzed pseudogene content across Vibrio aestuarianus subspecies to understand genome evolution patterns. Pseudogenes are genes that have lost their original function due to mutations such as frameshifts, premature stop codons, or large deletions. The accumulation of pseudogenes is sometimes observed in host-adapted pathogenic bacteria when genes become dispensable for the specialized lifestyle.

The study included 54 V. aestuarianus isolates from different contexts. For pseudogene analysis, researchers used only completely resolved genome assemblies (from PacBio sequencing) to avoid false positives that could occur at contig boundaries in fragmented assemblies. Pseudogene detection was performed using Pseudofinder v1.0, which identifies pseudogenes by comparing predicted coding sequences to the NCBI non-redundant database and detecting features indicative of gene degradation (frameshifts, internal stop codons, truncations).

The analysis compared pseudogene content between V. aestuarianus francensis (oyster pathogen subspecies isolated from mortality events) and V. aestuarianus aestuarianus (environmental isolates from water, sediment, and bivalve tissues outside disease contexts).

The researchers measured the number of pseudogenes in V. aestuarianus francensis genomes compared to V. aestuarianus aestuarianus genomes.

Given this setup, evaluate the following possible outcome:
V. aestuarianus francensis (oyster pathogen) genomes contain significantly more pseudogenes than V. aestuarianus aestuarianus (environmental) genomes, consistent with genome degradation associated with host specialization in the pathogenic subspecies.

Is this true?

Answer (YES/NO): YES